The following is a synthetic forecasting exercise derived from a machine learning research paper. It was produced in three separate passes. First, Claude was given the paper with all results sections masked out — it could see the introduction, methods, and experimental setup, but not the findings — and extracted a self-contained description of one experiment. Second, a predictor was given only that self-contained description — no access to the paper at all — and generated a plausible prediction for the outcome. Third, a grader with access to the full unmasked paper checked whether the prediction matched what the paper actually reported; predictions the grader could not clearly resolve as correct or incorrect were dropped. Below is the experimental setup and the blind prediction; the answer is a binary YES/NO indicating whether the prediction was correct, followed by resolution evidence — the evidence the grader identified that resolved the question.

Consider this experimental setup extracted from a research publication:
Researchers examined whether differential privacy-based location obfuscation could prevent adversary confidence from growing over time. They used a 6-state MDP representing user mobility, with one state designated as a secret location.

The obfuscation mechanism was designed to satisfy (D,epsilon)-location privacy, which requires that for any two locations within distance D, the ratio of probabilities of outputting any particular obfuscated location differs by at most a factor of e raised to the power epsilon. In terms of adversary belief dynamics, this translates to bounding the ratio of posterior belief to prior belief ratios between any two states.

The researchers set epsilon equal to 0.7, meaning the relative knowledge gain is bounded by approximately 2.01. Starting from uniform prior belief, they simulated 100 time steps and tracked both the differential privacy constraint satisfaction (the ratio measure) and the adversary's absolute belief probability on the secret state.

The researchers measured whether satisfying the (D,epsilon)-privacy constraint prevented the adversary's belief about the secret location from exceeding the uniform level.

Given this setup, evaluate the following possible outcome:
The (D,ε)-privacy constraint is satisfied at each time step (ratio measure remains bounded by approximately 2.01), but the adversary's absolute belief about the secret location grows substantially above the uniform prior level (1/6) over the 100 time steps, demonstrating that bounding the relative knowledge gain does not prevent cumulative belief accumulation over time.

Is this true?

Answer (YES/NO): YES